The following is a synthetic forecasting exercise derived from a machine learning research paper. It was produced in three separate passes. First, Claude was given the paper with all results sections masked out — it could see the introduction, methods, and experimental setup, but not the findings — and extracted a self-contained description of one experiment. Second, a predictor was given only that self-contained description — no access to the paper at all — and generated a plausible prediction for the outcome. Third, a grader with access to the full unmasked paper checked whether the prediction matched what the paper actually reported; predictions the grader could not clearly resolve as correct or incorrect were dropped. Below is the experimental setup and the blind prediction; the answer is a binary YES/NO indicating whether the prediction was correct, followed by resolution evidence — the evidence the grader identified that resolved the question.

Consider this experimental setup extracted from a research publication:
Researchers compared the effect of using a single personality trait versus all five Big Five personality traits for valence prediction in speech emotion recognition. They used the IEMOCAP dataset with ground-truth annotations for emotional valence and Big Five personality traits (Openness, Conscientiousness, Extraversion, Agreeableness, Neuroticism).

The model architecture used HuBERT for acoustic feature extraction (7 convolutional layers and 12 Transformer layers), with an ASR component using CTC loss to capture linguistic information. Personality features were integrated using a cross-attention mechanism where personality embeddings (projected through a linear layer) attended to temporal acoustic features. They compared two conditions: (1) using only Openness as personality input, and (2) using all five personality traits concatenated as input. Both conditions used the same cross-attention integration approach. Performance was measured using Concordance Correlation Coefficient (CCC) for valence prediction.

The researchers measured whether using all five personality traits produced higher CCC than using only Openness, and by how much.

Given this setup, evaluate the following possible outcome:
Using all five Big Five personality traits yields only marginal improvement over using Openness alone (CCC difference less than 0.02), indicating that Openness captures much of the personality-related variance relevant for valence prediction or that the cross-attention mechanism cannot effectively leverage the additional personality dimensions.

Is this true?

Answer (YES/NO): YES